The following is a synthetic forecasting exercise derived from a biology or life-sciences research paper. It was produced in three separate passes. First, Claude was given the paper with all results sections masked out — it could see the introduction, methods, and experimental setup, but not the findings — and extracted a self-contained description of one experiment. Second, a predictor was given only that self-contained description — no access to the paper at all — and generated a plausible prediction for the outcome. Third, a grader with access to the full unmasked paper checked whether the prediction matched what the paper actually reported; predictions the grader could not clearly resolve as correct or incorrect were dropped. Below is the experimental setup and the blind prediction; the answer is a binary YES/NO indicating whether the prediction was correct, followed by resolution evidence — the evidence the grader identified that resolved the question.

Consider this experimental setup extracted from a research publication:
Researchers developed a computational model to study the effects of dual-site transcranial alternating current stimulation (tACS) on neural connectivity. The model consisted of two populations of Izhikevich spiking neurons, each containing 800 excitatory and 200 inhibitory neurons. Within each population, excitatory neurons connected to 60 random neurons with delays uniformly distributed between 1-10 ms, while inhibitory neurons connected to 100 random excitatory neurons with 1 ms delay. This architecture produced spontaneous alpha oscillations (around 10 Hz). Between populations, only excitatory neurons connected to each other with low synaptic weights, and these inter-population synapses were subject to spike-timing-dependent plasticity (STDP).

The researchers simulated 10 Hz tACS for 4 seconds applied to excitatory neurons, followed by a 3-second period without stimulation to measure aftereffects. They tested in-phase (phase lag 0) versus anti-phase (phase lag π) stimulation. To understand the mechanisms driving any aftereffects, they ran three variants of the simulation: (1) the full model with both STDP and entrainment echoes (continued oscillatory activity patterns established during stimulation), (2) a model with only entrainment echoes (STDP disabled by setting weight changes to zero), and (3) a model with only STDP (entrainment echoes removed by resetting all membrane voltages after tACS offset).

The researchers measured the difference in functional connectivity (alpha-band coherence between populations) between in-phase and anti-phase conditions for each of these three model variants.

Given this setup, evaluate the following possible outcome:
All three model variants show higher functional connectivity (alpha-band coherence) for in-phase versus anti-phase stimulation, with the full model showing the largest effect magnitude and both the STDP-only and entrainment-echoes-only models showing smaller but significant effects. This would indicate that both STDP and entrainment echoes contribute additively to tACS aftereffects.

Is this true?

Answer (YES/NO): NO